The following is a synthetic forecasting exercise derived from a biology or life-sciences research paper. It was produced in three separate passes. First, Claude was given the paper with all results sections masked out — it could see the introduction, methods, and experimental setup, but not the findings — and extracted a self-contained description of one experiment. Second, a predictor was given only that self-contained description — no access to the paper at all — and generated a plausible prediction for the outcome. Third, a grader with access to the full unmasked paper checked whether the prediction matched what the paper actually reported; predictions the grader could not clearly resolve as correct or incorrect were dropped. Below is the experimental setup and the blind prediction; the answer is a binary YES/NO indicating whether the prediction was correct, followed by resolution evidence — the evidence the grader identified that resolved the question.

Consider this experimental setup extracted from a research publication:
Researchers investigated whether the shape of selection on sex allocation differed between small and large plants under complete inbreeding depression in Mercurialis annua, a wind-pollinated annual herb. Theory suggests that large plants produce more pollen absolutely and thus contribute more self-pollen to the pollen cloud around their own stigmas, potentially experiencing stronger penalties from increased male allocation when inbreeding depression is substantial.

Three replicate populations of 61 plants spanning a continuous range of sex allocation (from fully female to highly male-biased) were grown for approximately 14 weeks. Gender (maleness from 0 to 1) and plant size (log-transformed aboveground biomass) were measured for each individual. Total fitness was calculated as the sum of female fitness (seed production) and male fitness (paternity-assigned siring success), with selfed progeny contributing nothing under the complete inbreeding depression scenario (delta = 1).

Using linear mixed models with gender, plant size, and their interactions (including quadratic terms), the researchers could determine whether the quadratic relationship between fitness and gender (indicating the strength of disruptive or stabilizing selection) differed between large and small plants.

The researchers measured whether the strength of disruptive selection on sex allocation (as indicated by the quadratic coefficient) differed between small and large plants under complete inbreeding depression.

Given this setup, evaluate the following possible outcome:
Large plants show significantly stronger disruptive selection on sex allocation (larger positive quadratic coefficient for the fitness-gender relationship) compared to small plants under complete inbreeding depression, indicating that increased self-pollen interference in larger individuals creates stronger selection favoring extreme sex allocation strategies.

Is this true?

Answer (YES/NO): YES